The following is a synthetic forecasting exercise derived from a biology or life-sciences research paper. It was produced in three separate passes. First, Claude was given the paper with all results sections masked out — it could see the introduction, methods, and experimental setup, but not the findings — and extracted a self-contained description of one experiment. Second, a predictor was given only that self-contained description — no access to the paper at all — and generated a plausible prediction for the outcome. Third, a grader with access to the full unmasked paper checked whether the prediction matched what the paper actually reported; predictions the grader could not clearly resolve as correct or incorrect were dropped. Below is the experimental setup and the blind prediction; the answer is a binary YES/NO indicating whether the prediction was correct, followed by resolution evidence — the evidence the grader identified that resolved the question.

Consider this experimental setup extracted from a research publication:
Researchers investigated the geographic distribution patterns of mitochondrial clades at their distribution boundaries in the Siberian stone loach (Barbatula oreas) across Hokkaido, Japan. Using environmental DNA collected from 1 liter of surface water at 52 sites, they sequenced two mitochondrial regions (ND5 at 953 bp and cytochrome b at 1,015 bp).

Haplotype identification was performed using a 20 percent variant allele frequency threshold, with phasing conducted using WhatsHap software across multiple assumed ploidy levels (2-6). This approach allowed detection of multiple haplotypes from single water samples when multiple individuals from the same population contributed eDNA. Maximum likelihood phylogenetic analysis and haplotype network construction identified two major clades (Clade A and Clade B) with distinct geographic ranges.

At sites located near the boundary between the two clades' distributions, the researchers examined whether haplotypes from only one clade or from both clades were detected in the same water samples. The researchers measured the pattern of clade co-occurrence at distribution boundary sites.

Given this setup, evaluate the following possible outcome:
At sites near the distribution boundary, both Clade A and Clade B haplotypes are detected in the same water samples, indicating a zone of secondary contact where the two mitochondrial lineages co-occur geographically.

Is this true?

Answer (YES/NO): YES